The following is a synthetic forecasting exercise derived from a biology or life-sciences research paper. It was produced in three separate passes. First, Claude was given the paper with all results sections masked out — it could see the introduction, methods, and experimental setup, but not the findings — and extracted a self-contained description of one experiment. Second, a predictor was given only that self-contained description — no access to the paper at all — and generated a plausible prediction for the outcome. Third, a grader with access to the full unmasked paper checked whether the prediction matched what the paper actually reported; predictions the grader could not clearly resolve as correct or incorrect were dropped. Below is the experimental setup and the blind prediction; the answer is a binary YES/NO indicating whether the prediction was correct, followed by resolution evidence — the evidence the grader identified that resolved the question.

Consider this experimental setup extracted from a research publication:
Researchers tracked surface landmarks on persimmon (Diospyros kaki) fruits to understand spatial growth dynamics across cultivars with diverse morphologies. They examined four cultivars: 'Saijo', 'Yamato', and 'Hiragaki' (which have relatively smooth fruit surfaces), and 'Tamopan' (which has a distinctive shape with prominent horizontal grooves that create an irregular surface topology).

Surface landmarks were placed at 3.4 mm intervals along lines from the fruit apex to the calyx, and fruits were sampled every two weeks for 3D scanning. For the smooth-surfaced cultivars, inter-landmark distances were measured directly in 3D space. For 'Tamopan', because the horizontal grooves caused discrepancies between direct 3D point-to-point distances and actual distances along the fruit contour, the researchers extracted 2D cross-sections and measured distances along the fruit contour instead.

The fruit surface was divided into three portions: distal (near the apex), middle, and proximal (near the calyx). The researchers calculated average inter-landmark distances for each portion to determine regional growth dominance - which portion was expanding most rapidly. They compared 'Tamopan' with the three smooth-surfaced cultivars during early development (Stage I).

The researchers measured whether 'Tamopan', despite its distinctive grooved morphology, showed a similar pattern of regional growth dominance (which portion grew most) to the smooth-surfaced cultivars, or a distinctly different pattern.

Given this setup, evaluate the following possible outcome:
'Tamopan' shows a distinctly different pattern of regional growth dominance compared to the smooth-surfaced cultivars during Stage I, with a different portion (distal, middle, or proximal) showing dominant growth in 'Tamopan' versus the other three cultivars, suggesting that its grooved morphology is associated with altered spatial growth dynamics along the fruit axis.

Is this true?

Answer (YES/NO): NO